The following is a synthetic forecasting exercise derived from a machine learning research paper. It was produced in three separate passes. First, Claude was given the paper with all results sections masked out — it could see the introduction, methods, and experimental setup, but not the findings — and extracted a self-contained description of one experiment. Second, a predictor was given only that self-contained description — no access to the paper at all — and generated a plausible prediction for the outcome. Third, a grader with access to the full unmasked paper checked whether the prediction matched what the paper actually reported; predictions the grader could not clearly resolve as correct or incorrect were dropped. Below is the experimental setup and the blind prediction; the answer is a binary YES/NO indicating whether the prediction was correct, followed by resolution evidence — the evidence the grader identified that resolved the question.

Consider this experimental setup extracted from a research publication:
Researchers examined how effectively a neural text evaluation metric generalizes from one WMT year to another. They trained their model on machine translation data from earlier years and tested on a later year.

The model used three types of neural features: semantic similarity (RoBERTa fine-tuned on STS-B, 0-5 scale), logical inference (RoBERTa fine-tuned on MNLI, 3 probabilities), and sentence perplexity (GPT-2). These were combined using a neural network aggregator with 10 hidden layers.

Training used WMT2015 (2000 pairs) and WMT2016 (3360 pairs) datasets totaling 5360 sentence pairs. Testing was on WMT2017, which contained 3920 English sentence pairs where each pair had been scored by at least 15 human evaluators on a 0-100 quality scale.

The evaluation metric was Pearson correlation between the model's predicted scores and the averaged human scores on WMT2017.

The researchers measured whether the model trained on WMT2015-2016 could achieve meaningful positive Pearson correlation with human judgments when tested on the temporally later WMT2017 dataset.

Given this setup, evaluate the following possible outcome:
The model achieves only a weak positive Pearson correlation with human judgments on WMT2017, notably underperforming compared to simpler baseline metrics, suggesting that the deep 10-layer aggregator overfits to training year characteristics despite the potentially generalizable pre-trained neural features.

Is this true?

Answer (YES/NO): NO